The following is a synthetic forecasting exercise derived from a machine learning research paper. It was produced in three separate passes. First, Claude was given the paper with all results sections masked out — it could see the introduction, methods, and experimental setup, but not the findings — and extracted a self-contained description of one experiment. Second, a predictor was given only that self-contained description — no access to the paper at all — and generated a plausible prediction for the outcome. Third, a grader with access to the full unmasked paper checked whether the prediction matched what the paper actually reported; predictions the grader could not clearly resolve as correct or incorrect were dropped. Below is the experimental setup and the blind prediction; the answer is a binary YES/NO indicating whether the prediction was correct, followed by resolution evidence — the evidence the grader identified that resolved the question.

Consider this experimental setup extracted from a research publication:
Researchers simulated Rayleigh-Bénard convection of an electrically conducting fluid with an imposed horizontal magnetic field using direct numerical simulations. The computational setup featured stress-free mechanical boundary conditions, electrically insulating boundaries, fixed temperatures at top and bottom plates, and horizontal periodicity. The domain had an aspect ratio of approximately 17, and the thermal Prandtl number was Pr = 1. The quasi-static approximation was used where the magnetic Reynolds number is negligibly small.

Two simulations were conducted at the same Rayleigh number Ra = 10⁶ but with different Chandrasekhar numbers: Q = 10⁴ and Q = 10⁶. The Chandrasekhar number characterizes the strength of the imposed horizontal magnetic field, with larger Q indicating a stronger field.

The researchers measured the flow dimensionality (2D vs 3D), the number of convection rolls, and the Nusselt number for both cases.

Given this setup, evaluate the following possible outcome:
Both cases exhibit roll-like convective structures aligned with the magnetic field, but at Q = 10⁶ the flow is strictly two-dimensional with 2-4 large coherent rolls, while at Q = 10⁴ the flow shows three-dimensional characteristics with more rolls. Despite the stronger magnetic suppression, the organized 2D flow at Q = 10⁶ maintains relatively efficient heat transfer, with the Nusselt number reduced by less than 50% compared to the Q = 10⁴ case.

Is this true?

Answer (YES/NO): NO